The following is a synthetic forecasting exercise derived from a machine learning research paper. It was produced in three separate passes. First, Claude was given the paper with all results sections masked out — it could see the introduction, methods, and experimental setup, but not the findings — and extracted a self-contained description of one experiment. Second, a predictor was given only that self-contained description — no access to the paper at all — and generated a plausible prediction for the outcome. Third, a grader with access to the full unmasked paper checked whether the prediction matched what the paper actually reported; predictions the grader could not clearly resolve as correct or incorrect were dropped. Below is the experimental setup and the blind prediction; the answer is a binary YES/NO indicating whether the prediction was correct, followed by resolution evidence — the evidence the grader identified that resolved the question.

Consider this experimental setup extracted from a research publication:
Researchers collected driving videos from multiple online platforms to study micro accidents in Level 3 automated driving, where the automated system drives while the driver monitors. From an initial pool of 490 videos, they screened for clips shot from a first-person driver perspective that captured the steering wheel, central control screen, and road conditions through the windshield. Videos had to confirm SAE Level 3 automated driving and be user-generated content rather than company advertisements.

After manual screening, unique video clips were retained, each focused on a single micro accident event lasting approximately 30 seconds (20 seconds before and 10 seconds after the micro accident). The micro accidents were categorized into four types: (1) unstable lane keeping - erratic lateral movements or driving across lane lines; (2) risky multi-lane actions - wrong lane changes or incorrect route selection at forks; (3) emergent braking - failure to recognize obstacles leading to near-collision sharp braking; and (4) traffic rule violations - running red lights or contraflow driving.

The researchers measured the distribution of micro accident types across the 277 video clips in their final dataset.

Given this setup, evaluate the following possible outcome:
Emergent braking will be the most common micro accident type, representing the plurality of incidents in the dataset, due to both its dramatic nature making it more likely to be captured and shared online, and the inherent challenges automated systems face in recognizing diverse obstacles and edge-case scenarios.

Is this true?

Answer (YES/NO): NO